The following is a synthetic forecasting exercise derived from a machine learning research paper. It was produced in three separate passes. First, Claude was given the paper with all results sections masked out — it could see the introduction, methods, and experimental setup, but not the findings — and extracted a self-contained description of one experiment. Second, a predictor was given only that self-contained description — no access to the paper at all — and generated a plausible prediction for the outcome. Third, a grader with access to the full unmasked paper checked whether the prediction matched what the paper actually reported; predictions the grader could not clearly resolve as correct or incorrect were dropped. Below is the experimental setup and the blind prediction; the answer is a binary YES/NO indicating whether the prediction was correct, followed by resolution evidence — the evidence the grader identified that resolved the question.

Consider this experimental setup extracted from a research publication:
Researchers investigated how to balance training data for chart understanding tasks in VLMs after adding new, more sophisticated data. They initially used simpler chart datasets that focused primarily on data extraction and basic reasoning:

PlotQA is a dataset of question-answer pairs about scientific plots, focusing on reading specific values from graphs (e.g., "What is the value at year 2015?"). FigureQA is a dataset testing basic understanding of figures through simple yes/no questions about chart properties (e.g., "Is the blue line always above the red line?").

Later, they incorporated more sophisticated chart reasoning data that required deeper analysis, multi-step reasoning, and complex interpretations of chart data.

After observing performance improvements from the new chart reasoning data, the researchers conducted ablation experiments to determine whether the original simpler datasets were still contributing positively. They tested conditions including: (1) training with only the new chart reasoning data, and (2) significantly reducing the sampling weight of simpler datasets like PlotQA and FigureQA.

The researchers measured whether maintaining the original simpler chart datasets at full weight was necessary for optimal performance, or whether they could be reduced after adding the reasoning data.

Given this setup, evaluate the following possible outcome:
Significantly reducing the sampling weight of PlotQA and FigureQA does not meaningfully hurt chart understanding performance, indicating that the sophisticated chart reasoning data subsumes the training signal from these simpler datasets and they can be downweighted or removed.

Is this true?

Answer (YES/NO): YES